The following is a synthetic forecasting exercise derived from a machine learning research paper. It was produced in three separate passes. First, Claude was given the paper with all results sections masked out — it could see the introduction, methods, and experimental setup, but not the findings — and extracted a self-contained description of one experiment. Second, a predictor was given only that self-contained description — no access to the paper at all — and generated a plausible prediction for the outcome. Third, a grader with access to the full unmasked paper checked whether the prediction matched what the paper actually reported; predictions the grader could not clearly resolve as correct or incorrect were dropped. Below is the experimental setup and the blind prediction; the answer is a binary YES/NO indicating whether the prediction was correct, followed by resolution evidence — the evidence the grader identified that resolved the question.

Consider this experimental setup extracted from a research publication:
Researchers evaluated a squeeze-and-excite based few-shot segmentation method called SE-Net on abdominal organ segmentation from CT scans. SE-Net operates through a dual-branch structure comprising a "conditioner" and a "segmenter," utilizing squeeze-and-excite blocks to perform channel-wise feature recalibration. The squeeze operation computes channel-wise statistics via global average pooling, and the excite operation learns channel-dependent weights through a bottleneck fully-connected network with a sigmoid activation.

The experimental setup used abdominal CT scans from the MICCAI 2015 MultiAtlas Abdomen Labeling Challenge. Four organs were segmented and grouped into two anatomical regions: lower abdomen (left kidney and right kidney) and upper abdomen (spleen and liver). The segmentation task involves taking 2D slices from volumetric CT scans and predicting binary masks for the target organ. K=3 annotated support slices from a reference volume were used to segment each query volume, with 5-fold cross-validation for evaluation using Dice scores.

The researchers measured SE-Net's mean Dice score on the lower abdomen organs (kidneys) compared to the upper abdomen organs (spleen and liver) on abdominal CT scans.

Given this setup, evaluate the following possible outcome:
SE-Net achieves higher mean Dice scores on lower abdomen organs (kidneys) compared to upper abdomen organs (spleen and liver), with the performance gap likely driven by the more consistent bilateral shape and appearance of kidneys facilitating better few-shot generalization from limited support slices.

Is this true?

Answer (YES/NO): NO